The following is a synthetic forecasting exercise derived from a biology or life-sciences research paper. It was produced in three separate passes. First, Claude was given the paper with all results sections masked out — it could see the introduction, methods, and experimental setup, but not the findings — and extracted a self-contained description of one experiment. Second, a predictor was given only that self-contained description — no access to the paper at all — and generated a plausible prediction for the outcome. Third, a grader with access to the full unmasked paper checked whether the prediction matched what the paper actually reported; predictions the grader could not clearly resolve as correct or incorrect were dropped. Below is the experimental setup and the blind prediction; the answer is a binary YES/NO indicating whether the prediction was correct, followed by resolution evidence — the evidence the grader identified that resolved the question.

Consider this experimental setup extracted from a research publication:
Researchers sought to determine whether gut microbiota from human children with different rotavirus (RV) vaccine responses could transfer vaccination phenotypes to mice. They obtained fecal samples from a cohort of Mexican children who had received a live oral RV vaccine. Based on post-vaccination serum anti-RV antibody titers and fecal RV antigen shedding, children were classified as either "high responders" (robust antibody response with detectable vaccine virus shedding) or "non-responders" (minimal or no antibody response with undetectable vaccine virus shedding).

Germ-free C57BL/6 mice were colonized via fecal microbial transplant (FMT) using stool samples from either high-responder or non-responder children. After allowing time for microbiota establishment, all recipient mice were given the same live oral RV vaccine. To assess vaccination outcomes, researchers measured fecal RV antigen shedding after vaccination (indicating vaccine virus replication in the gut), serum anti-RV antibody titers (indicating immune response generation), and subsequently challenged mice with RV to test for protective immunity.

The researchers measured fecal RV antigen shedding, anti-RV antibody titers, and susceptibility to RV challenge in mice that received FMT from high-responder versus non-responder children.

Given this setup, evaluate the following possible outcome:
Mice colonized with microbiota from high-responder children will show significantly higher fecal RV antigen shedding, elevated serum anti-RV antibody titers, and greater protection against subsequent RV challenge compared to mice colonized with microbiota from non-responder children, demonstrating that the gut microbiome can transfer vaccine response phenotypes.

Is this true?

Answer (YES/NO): YES